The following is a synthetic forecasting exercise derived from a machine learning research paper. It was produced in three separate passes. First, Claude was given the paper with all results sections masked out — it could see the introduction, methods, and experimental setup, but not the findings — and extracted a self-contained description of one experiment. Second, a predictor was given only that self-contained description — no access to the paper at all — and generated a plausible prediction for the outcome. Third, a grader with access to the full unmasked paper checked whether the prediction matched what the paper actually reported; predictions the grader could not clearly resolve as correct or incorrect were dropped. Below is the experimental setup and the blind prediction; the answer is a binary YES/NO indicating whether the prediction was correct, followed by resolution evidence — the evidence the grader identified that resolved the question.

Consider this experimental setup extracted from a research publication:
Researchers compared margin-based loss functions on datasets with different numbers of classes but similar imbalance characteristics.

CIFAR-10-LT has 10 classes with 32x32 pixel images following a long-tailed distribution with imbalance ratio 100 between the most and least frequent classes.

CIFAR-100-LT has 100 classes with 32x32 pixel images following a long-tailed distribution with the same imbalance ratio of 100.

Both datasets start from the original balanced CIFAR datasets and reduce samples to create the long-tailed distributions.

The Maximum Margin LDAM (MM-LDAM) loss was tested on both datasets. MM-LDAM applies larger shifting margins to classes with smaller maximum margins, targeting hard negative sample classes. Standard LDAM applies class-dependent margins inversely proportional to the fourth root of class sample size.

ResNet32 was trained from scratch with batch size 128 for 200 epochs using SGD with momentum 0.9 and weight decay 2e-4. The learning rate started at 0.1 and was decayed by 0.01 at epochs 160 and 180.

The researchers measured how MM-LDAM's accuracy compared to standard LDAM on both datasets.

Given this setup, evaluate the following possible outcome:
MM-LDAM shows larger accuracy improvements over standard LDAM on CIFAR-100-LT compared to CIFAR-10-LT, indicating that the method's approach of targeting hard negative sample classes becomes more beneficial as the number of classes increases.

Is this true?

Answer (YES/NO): NO